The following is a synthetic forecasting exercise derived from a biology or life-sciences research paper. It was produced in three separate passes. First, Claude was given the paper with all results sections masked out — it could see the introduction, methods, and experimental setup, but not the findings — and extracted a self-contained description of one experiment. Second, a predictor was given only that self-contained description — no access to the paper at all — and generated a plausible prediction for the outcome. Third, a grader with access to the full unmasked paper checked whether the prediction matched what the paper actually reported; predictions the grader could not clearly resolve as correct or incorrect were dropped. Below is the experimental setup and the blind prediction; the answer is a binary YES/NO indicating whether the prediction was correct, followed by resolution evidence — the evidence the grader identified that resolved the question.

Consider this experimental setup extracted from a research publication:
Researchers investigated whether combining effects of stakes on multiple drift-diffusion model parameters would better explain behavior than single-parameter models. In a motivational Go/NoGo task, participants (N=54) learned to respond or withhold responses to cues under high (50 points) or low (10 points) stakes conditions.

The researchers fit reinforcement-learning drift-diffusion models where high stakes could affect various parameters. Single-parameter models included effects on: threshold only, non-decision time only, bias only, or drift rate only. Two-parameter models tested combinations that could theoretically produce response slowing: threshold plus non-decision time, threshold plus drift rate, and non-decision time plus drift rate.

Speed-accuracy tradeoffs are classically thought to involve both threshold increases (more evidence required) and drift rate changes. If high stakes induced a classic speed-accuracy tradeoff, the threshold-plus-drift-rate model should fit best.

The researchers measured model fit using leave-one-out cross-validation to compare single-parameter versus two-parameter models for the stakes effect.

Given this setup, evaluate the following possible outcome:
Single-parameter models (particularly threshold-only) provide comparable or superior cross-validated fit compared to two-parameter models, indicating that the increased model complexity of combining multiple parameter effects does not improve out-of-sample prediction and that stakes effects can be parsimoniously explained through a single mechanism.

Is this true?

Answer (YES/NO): NO